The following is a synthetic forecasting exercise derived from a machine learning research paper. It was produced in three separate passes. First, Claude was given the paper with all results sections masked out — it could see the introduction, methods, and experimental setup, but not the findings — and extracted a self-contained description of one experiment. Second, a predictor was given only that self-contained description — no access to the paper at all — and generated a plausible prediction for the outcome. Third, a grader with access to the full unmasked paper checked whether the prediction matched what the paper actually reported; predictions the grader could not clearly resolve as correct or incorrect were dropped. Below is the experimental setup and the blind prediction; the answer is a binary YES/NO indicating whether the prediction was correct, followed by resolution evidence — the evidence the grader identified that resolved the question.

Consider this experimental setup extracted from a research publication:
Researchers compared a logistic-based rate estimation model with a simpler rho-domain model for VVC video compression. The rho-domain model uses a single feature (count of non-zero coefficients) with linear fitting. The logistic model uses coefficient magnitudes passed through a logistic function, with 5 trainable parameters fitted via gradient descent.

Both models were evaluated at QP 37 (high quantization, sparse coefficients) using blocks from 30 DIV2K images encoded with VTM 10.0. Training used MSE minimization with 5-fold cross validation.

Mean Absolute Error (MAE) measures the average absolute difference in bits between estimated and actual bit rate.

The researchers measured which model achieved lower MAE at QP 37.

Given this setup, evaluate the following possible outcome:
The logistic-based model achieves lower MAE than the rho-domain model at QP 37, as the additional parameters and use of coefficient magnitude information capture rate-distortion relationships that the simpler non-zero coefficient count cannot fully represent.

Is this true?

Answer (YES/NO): NO